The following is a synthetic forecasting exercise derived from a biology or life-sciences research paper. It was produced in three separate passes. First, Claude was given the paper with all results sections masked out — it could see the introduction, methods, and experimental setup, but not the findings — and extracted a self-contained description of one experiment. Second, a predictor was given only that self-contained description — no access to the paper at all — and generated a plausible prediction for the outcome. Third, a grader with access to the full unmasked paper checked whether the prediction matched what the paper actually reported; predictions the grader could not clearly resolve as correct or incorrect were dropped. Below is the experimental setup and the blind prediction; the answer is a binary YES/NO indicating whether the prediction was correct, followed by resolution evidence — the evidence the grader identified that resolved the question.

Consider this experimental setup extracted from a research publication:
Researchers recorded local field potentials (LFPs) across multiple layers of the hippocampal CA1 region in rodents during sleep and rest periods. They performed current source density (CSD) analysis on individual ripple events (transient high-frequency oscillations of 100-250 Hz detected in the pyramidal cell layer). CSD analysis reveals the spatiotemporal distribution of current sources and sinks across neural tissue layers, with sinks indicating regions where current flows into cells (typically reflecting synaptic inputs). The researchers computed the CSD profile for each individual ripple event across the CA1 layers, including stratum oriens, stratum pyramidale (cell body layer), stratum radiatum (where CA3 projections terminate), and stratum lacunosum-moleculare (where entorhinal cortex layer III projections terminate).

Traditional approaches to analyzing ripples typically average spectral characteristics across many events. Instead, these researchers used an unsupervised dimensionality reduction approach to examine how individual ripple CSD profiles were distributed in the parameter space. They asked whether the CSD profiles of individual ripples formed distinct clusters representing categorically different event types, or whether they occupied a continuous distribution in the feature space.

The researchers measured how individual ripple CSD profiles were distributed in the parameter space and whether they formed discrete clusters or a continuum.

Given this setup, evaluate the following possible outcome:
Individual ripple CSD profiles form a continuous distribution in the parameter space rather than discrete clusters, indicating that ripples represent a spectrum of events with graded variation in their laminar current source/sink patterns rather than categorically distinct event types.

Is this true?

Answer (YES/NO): YES